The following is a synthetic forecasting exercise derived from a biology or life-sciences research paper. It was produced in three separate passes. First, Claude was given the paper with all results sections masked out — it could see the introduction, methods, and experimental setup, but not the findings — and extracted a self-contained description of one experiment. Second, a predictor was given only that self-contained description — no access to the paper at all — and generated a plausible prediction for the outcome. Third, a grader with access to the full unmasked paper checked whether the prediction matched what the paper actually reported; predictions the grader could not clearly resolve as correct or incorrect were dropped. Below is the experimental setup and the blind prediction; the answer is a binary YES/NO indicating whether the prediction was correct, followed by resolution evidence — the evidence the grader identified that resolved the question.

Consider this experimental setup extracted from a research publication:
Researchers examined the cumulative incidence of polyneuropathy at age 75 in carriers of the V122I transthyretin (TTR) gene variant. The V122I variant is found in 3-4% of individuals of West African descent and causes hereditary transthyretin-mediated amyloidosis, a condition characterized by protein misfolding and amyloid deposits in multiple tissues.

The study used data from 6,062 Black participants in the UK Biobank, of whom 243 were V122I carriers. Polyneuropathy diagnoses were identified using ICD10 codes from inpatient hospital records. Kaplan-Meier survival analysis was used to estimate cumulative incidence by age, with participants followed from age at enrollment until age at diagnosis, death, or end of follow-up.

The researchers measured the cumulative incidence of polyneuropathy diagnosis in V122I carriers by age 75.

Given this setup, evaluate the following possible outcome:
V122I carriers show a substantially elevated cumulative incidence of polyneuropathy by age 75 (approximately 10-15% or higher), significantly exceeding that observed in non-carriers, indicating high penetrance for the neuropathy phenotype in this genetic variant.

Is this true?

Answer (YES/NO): NO